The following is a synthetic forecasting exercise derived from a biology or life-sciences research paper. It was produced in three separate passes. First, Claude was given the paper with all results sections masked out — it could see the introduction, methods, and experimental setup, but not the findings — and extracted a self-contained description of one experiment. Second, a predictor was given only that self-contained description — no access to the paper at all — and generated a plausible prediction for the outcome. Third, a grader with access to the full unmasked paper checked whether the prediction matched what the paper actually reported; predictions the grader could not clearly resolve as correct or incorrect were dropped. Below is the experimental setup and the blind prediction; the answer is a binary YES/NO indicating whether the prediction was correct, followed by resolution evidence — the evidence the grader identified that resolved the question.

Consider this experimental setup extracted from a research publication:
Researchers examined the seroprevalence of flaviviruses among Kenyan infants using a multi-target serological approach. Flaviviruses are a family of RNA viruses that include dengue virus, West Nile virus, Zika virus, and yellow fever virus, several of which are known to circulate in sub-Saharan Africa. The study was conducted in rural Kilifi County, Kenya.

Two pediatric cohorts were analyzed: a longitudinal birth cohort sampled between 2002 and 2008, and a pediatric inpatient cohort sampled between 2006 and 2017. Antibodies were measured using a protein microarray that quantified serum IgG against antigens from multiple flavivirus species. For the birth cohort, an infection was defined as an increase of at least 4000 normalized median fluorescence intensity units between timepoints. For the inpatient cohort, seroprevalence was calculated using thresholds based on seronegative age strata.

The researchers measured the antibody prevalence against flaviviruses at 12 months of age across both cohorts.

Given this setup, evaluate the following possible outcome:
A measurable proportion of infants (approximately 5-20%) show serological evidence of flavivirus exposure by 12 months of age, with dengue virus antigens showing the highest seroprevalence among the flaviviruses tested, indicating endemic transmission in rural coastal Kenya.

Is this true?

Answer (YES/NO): NO